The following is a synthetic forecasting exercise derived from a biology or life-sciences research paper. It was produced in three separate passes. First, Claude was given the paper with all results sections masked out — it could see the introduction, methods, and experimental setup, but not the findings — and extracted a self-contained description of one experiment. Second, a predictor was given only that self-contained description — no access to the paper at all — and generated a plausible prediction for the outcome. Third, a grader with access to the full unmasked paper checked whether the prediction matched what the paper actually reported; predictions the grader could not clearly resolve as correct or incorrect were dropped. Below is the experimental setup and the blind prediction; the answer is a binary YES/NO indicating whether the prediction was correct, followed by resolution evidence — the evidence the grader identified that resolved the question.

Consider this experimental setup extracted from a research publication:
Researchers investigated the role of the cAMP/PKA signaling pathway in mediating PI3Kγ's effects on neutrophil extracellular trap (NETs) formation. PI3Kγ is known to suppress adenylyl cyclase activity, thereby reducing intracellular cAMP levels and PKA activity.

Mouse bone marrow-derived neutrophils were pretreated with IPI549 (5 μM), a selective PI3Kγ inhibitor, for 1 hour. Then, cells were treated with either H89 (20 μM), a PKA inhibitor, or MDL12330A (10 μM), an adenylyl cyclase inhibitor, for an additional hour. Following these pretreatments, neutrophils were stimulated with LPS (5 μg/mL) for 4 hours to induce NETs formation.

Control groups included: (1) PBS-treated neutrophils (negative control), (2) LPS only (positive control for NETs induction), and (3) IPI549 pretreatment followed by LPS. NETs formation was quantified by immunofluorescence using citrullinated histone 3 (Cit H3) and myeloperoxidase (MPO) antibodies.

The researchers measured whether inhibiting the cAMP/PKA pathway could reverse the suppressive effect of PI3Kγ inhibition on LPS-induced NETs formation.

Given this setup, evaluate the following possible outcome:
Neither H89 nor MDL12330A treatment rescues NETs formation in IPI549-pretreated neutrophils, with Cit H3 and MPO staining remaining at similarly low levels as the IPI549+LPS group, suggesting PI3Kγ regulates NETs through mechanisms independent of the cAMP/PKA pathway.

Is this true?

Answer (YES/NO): NO